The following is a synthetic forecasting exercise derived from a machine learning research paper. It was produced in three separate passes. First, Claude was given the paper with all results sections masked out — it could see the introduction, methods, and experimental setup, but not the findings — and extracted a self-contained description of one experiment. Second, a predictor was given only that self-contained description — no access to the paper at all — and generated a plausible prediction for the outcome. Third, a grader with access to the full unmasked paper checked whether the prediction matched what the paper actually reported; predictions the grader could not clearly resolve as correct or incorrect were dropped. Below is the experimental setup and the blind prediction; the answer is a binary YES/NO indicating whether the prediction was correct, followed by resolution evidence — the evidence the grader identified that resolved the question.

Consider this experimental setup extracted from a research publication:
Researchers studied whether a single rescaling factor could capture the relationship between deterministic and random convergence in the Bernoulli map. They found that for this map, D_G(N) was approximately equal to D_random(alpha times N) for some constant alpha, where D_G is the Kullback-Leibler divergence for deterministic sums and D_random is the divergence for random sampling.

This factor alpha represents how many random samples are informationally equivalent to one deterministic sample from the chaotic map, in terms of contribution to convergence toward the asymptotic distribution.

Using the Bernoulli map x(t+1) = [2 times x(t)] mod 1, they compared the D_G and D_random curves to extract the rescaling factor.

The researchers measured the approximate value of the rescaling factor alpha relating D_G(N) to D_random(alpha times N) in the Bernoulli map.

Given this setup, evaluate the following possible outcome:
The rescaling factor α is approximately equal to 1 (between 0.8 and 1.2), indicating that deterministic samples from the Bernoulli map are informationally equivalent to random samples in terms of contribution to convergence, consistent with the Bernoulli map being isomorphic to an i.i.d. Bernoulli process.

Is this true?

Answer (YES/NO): NO